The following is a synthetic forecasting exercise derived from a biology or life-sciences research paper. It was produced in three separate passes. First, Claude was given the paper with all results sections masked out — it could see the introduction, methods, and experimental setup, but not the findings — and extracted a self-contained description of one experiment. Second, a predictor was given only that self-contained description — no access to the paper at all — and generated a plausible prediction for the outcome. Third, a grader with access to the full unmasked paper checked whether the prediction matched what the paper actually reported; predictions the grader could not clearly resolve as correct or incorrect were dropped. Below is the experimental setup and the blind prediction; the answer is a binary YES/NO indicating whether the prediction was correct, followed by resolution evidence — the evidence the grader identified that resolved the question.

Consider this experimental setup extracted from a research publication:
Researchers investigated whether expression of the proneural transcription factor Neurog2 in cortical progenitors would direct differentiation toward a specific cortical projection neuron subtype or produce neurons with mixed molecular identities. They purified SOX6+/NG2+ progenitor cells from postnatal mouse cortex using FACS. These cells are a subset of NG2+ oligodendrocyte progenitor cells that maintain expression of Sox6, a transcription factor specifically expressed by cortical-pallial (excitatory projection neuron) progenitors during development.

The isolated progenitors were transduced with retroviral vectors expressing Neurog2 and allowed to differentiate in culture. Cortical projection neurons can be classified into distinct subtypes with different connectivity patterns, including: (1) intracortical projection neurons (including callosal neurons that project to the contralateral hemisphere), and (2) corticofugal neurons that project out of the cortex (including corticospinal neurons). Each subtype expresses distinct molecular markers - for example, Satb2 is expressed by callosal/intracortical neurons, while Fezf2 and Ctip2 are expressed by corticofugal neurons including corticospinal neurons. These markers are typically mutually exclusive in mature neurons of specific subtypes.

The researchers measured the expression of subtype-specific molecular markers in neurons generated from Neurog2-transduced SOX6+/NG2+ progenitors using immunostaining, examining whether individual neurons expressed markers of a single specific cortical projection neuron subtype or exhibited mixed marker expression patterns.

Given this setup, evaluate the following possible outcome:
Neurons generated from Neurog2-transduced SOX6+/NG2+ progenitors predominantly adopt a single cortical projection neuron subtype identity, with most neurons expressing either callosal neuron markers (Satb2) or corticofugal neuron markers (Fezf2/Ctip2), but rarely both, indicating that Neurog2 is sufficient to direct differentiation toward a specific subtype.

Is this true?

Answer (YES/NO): NO